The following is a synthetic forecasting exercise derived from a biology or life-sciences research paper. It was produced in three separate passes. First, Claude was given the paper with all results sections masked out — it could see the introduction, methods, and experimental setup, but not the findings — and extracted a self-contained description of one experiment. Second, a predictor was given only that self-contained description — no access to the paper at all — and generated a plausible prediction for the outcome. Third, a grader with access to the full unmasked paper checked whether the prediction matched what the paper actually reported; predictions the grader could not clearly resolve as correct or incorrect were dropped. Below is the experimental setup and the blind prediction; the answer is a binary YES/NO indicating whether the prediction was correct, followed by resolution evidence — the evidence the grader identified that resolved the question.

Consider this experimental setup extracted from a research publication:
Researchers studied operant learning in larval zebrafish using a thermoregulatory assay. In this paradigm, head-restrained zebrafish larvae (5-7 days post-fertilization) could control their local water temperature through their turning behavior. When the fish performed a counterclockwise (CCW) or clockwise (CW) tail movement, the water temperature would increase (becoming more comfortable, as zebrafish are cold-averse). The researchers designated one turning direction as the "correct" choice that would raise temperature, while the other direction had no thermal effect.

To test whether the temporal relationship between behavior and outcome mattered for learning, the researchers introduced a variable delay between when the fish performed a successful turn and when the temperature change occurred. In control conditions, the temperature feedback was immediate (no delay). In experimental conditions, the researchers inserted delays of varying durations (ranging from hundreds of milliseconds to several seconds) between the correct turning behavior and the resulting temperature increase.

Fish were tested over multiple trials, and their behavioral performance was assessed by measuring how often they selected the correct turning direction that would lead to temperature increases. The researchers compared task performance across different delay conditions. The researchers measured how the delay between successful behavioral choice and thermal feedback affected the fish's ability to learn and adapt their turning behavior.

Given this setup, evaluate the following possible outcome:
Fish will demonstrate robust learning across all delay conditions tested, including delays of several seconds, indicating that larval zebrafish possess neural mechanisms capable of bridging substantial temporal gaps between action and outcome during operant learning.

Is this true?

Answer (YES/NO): NO